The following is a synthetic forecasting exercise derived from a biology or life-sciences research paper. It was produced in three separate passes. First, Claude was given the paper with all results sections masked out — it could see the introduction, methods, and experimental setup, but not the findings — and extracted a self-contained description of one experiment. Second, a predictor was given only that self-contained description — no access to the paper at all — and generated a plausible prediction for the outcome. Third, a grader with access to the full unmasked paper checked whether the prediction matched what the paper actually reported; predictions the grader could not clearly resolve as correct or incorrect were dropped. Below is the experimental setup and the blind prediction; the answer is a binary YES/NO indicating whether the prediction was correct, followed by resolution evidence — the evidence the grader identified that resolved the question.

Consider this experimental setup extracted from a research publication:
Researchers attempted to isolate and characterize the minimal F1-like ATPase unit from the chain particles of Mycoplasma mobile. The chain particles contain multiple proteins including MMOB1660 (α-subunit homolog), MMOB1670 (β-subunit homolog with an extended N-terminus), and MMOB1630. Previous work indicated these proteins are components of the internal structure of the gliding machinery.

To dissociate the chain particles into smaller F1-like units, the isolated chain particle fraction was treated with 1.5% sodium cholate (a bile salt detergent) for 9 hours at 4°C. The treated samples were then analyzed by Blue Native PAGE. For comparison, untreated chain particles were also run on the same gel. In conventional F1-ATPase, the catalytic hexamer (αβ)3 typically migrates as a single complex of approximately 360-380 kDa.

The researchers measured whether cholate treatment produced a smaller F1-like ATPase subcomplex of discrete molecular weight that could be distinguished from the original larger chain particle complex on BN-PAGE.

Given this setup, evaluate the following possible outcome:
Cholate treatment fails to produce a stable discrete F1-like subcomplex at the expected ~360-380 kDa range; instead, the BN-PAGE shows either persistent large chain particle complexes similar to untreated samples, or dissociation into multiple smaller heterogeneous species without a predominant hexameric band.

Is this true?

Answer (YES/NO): NO